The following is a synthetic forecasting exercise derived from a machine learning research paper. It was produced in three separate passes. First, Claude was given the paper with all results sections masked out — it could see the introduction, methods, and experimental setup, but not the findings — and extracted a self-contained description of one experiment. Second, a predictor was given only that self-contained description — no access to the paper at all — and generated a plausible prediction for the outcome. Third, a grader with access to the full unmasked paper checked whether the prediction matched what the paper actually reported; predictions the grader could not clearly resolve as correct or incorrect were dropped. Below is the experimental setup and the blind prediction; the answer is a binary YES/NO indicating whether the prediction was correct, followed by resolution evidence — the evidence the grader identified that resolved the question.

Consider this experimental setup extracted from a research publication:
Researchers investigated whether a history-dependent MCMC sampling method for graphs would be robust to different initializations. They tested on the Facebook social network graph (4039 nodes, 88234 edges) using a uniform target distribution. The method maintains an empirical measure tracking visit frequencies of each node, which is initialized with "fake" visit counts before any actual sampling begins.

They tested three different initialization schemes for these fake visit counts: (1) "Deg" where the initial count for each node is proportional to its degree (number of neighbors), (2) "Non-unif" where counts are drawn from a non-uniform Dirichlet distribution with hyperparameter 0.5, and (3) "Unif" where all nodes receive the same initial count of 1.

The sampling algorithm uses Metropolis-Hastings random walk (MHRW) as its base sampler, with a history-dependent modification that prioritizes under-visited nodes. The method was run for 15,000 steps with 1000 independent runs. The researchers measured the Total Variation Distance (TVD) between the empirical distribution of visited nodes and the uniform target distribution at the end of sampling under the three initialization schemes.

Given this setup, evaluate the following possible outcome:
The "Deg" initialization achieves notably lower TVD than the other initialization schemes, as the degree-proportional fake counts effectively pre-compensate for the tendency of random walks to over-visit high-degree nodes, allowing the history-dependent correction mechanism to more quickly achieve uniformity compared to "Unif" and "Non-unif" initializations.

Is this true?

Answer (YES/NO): NO